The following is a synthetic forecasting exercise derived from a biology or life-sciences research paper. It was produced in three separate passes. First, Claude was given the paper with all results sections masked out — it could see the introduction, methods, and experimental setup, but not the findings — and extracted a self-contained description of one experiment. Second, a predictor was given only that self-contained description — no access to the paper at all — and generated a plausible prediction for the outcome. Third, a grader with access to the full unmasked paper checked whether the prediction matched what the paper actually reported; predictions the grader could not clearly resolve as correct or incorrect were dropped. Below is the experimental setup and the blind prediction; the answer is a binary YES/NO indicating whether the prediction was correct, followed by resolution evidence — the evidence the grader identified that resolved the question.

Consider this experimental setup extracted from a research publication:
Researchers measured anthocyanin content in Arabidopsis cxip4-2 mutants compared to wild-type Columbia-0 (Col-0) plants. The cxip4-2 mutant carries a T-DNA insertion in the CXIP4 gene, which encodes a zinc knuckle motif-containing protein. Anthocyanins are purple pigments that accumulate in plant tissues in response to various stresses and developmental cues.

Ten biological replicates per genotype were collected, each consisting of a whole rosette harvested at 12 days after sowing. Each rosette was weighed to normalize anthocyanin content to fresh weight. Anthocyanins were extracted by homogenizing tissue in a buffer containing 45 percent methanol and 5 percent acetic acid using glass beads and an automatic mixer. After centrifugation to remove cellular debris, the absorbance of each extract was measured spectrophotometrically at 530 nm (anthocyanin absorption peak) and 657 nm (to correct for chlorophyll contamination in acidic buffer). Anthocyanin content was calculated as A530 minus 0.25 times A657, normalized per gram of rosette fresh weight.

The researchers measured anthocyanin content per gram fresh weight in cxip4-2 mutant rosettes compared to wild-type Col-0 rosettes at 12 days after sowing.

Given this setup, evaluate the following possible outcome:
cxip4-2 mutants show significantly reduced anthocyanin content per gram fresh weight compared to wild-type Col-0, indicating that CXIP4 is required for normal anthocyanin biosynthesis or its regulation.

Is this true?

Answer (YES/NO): NO